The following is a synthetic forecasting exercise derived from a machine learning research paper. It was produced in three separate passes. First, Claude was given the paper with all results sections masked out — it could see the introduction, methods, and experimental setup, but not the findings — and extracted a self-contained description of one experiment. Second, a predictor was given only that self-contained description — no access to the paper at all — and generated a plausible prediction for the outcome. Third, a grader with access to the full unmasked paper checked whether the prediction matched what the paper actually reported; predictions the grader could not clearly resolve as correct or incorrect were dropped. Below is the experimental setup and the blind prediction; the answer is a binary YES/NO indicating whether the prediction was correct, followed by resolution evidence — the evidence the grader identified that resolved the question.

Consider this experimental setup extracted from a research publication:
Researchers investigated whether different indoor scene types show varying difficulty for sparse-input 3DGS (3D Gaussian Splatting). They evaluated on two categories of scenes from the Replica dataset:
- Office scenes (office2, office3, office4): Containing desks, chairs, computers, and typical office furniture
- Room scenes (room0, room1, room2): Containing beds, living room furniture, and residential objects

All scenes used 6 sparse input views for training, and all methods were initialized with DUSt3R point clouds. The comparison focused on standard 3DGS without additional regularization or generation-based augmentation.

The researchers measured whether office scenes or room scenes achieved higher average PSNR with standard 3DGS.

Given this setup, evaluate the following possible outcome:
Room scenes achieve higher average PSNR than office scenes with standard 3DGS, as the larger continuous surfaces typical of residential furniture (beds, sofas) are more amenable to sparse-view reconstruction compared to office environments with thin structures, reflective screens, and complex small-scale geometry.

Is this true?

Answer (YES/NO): NO